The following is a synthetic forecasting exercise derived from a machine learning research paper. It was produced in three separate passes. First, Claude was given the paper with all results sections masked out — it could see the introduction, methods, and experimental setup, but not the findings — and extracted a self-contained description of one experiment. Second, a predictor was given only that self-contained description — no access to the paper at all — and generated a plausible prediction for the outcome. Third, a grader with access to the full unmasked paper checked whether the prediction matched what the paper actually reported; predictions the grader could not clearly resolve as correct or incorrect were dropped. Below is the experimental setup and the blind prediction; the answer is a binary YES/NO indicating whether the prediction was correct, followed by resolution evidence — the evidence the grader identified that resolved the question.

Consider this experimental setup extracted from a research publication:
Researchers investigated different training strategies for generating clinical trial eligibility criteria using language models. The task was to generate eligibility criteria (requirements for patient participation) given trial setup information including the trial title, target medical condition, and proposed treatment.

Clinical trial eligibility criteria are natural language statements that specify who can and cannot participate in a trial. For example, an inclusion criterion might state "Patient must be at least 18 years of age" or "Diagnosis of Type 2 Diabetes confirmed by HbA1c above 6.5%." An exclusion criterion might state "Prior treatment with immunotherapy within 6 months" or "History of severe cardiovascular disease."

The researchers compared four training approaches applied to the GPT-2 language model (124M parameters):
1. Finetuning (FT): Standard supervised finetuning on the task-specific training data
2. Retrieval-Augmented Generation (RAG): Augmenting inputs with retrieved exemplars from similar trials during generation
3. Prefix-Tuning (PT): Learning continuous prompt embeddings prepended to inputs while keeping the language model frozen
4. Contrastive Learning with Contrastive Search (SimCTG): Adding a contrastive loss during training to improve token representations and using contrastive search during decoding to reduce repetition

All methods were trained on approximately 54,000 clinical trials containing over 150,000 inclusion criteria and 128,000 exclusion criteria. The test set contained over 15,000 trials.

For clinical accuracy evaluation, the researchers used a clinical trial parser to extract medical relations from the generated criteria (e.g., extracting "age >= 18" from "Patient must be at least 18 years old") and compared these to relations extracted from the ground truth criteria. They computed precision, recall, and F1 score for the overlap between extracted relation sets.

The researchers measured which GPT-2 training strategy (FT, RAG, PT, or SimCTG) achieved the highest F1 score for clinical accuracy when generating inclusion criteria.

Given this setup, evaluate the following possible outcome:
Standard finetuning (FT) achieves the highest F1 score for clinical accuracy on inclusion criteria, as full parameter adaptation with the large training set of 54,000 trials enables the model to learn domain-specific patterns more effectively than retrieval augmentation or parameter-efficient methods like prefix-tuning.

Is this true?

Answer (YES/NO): NO